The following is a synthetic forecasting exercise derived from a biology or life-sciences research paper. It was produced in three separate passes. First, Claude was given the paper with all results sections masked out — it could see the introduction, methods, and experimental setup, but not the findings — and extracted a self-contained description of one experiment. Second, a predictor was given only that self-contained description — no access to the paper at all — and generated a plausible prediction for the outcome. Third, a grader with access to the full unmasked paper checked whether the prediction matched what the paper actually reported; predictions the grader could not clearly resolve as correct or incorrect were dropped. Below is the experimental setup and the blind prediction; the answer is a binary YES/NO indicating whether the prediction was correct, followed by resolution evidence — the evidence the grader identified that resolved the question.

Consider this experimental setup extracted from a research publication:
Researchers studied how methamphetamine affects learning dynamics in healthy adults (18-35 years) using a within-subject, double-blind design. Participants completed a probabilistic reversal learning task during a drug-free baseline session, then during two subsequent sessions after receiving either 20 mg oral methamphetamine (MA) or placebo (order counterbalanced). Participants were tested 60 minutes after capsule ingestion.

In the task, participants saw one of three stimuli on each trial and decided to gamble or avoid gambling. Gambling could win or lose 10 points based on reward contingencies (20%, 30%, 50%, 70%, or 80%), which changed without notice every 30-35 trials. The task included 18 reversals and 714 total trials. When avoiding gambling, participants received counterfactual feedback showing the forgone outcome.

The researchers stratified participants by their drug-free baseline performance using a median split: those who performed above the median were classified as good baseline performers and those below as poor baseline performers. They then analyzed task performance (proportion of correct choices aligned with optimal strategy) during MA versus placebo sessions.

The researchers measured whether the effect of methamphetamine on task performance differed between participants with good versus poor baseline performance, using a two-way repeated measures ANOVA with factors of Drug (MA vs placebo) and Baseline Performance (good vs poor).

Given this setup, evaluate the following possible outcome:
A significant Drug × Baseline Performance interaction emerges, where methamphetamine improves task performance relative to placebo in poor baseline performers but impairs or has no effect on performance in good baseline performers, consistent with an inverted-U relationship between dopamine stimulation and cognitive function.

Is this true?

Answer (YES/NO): YES